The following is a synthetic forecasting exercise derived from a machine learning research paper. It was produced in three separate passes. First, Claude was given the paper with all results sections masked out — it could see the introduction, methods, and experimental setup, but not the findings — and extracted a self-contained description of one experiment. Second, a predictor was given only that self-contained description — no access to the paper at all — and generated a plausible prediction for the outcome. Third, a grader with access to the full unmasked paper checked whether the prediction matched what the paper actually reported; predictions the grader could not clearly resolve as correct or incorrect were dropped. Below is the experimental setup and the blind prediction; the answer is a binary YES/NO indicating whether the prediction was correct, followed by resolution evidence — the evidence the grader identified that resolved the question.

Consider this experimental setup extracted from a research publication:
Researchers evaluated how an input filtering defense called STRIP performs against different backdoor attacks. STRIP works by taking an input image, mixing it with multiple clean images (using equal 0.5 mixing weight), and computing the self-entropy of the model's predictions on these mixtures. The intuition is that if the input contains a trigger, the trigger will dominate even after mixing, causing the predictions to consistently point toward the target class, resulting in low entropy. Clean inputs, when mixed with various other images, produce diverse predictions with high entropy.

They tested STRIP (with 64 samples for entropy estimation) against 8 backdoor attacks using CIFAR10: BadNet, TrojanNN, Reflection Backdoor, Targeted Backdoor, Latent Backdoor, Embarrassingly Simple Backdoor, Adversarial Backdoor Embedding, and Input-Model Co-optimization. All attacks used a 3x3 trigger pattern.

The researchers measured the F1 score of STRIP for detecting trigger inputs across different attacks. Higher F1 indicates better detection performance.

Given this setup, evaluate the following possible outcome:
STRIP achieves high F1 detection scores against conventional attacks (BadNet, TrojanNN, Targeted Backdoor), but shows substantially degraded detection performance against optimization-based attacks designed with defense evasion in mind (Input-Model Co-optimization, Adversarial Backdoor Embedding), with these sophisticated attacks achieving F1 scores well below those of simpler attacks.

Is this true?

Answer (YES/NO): NO